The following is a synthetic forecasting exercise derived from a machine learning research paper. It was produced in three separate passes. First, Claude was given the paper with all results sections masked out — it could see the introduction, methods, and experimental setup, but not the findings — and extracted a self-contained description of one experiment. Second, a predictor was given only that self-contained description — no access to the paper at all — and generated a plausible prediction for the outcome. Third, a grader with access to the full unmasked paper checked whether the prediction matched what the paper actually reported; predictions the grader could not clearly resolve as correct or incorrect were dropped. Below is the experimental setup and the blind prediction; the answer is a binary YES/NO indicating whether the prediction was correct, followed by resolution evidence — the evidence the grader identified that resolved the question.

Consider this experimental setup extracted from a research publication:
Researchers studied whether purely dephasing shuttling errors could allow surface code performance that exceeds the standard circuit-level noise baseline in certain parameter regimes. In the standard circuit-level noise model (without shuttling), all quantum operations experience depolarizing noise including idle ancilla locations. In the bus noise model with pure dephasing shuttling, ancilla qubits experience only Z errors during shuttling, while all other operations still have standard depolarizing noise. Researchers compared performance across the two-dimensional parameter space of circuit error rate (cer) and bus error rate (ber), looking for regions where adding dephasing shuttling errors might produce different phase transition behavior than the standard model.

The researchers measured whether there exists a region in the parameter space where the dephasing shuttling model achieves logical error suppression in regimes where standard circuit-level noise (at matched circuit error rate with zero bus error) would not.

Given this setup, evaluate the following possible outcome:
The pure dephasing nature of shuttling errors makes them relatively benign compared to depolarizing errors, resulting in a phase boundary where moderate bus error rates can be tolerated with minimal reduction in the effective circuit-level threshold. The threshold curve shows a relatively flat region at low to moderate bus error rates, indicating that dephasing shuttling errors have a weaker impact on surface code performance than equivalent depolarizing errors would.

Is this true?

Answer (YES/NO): YES